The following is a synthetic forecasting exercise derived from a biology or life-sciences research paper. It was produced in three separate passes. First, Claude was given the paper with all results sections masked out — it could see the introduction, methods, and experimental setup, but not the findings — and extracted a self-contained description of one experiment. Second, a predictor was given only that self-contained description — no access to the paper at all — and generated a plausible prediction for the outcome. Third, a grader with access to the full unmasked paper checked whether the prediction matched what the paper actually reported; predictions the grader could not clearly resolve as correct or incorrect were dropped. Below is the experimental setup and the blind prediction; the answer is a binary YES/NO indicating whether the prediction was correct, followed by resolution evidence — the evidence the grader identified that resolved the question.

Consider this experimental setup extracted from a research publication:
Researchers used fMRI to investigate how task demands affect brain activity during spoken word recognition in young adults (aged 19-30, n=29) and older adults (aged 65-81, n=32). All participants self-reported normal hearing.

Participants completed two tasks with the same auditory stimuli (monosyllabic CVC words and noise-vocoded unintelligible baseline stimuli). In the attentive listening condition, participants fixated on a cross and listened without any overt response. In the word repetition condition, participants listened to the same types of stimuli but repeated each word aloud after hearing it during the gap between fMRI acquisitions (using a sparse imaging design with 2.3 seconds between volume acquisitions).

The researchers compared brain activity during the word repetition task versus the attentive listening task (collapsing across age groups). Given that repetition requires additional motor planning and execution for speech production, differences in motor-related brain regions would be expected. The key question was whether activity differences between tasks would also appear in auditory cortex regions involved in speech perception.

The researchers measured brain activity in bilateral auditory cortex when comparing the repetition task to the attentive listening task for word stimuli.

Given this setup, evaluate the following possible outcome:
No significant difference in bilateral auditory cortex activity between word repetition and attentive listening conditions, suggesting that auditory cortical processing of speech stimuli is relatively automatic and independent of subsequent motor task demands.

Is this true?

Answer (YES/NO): YES